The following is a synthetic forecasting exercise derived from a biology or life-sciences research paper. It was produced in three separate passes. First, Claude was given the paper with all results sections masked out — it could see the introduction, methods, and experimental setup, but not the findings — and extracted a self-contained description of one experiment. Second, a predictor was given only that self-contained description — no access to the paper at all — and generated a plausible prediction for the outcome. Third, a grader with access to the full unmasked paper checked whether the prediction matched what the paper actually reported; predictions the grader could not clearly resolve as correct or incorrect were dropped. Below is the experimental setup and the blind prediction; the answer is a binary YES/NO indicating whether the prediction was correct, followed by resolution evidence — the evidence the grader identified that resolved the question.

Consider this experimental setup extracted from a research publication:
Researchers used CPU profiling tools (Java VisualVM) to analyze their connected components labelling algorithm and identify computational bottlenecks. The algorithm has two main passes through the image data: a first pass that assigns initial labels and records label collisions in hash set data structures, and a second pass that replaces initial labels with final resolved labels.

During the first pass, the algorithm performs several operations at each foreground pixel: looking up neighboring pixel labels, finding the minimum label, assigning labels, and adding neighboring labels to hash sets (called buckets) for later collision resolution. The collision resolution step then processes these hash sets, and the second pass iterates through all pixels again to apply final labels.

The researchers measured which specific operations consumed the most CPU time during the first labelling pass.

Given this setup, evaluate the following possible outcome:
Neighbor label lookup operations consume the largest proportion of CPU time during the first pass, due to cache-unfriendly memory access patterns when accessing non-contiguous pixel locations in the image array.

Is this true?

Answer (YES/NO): NO